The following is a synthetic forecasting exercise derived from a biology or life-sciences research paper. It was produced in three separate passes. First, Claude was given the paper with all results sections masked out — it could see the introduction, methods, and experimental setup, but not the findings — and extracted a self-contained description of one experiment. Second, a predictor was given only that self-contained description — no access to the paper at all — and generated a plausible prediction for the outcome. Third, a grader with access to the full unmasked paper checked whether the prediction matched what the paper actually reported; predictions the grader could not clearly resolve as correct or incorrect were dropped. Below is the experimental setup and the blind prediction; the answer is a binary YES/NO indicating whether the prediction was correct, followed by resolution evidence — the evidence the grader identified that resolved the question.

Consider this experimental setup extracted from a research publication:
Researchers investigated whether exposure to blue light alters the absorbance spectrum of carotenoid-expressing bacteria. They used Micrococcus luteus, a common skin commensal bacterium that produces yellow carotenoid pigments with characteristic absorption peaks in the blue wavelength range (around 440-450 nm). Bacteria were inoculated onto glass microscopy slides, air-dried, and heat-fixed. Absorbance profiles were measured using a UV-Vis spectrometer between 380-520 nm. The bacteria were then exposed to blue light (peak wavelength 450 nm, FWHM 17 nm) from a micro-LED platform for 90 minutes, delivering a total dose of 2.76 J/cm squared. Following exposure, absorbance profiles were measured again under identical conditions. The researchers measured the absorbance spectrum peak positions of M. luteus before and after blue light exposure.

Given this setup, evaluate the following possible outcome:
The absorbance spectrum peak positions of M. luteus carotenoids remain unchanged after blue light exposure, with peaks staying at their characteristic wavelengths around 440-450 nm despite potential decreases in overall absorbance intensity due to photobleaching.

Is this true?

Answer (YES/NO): NO